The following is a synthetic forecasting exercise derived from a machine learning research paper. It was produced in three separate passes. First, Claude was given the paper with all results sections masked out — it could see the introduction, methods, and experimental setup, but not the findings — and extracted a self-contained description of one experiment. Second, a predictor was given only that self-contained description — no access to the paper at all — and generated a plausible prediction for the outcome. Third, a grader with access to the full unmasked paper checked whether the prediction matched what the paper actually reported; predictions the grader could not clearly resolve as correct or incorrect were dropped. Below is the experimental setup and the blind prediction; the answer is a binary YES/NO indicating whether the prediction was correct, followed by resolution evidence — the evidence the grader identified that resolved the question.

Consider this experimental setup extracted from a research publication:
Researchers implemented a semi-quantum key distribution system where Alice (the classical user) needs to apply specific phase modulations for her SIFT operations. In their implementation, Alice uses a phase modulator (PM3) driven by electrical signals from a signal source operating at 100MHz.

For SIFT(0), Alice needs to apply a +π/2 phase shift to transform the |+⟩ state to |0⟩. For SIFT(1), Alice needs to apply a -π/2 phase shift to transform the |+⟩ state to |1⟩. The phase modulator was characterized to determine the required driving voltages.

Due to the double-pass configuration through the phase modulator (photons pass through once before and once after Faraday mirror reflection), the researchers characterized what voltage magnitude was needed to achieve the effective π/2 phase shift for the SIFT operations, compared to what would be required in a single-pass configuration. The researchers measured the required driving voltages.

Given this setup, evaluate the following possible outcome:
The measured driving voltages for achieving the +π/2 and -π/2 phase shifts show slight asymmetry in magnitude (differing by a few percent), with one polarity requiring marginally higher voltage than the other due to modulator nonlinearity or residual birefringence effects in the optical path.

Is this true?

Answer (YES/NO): NO